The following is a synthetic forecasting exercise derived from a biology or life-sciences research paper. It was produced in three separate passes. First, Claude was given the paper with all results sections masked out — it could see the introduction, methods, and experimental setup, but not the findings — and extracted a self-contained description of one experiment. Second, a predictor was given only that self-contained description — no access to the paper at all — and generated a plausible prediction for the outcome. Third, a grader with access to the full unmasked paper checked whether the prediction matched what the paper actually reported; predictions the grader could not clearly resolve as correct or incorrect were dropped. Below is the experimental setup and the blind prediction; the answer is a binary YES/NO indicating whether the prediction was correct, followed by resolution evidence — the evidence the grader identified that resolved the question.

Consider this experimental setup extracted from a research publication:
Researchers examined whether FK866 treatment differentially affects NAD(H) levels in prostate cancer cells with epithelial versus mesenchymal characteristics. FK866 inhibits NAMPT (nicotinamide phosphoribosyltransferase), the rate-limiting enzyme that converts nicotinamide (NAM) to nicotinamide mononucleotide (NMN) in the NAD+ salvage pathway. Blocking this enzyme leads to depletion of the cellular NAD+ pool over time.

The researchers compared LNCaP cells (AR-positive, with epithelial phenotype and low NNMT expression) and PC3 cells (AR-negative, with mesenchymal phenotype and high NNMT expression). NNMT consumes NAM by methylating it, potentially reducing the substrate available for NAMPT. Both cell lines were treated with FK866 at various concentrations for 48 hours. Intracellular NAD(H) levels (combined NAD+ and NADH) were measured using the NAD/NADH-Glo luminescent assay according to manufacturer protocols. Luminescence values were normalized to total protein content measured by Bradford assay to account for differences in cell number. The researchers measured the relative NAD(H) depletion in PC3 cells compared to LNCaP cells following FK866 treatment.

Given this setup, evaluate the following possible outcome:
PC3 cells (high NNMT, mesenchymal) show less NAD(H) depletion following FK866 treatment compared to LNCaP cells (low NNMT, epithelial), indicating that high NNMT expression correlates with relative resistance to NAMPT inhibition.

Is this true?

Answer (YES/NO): NO